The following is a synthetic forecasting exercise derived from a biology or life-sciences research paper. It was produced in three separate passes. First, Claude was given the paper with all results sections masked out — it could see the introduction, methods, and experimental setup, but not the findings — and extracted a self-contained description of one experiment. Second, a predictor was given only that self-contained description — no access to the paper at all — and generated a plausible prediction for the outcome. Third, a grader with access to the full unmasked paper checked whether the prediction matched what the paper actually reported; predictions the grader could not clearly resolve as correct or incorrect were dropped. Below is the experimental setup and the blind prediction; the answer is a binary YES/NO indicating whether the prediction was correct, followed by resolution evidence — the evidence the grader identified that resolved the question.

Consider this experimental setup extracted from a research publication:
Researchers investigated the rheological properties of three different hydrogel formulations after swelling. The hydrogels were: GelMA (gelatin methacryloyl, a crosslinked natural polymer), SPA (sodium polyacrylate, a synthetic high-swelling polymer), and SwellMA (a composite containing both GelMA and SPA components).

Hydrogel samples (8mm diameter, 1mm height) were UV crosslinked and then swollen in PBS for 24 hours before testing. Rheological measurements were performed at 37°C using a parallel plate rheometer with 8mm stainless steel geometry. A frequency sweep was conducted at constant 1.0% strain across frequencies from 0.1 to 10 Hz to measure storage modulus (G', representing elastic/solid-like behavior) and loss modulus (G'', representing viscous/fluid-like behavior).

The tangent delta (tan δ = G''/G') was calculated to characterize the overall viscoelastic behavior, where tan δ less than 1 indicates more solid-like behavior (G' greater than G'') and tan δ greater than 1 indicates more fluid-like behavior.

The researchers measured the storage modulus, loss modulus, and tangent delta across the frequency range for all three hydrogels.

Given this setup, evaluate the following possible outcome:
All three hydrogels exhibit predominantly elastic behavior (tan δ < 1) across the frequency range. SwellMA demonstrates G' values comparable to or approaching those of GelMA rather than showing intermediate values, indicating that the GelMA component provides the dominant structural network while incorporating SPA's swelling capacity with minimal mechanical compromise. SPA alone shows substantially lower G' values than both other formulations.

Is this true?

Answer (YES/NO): NO